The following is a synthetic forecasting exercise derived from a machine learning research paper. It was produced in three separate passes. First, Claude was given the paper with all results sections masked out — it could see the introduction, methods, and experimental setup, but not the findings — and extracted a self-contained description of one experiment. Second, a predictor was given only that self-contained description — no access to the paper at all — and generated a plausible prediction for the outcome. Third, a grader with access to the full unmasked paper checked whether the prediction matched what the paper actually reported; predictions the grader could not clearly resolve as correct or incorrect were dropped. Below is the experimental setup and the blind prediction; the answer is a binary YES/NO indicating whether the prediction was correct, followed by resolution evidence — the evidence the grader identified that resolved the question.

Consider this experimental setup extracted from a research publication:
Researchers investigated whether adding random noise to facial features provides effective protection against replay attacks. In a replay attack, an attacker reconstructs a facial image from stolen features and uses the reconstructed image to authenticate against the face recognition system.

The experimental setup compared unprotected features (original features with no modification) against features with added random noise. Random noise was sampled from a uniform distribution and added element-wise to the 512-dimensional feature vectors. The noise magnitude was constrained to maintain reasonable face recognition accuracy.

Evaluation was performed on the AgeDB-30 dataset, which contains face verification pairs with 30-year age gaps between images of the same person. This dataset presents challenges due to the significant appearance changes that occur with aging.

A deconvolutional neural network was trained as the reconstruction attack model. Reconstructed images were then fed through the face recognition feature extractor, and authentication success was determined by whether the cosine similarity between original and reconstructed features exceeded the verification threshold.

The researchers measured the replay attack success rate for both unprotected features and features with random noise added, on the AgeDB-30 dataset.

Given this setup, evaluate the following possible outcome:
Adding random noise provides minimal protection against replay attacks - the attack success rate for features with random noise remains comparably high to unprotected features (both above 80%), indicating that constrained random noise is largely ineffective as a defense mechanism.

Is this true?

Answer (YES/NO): NO